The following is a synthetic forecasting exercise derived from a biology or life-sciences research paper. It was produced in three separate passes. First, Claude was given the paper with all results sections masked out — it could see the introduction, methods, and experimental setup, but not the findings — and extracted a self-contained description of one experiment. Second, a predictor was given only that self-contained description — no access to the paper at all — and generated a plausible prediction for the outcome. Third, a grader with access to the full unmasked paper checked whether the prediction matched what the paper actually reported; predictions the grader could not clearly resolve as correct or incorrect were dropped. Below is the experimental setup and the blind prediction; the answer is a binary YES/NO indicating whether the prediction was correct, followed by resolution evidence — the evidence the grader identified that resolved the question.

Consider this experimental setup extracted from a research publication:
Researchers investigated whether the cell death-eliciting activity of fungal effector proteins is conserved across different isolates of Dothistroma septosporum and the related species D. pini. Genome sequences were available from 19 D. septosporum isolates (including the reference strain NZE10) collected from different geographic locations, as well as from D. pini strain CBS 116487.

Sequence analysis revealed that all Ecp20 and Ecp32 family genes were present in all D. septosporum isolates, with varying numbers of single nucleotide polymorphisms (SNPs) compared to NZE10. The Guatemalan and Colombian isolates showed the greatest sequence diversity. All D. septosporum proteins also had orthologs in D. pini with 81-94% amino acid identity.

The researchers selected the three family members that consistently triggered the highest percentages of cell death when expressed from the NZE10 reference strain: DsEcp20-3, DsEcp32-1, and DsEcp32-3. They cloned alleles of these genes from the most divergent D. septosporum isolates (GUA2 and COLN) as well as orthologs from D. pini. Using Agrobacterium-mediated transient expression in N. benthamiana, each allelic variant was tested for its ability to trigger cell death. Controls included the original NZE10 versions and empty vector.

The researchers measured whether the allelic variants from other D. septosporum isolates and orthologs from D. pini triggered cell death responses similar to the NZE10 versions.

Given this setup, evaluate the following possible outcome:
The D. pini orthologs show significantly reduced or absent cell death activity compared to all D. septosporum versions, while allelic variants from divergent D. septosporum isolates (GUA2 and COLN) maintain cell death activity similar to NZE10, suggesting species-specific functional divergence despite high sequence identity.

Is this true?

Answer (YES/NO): NO